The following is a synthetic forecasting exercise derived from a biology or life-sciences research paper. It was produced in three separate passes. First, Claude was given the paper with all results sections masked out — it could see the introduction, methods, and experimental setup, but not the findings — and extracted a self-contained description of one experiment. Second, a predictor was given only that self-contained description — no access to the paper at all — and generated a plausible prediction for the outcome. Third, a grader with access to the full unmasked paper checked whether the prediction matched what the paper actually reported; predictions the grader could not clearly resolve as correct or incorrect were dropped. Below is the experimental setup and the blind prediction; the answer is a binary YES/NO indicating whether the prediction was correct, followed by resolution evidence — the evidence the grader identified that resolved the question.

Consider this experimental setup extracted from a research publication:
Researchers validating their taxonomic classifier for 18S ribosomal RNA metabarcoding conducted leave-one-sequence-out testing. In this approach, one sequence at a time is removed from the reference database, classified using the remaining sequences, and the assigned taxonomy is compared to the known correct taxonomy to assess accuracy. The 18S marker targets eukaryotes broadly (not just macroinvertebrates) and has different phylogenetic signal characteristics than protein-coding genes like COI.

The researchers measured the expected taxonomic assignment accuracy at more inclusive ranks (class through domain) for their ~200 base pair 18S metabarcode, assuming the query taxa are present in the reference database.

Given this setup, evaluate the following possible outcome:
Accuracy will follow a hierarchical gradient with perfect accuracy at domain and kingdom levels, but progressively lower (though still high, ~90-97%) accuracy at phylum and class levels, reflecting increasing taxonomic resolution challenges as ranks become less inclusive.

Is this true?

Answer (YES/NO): NO